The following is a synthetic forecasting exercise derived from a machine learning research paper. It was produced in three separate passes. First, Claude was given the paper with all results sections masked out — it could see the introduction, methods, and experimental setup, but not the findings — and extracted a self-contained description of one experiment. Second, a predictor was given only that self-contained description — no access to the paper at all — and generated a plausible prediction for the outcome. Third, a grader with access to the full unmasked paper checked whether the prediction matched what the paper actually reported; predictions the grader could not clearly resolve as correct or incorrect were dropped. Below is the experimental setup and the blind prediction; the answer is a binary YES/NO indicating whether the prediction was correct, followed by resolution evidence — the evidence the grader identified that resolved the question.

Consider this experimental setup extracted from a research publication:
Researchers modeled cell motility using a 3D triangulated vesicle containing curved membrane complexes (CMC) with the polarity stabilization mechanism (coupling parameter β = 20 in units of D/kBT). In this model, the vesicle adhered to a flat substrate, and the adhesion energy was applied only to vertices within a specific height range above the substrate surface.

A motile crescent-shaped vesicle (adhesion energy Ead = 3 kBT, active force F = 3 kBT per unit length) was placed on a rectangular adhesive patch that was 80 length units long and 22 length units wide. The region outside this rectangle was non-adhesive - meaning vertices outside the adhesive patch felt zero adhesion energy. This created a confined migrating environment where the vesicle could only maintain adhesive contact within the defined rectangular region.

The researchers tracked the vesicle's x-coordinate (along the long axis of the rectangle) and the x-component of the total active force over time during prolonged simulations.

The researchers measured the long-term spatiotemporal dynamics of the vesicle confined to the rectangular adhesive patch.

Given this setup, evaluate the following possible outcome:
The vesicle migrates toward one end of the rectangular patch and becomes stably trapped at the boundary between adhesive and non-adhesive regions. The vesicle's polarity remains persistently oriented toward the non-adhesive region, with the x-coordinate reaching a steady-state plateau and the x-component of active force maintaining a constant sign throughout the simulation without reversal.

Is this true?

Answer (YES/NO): NO